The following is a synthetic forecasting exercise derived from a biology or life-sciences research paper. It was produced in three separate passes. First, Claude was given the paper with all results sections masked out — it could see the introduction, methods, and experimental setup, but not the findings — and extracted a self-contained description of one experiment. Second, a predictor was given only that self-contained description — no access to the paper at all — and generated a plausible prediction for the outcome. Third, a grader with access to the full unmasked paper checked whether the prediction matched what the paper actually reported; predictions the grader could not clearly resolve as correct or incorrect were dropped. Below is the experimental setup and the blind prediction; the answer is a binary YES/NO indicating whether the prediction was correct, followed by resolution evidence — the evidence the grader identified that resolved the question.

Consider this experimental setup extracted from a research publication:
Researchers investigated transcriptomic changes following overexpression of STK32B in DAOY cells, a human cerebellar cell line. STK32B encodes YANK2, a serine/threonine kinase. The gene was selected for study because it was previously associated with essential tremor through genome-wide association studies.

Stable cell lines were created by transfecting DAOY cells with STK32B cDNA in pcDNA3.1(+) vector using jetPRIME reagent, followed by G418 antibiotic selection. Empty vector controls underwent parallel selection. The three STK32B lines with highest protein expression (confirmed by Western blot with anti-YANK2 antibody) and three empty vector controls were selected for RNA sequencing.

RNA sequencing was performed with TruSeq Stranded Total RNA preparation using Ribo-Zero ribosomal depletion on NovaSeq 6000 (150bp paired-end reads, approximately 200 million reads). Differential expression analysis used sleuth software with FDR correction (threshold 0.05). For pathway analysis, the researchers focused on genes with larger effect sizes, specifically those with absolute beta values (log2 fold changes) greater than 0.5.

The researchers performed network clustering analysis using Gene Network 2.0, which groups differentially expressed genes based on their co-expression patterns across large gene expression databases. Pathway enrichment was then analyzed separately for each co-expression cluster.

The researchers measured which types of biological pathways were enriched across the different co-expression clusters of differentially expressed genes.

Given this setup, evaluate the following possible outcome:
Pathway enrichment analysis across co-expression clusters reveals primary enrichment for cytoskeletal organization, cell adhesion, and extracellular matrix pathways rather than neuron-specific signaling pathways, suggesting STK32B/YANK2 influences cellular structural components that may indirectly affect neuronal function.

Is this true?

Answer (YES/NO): NO